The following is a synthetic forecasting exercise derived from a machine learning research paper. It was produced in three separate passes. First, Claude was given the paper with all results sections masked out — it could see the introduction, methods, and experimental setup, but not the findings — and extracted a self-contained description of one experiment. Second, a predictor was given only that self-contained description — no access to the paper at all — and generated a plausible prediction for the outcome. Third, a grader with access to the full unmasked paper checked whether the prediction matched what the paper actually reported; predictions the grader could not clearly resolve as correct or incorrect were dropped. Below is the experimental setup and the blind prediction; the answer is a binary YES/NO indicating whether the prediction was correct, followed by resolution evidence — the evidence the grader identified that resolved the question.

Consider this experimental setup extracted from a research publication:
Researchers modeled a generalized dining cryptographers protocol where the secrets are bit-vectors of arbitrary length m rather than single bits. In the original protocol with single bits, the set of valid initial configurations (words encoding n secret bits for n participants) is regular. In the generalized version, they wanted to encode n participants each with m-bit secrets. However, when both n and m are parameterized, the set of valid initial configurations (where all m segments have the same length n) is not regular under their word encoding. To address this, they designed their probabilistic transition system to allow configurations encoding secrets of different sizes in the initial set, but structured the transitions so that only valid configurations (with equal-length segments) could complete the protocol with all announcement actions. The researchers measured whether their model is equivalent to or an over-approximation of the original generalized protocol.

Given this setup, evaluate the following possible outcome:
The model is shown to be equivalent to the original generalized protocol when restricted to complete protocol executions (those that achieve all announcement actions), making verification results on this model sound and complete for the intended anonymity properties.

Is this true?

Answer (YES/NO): NO